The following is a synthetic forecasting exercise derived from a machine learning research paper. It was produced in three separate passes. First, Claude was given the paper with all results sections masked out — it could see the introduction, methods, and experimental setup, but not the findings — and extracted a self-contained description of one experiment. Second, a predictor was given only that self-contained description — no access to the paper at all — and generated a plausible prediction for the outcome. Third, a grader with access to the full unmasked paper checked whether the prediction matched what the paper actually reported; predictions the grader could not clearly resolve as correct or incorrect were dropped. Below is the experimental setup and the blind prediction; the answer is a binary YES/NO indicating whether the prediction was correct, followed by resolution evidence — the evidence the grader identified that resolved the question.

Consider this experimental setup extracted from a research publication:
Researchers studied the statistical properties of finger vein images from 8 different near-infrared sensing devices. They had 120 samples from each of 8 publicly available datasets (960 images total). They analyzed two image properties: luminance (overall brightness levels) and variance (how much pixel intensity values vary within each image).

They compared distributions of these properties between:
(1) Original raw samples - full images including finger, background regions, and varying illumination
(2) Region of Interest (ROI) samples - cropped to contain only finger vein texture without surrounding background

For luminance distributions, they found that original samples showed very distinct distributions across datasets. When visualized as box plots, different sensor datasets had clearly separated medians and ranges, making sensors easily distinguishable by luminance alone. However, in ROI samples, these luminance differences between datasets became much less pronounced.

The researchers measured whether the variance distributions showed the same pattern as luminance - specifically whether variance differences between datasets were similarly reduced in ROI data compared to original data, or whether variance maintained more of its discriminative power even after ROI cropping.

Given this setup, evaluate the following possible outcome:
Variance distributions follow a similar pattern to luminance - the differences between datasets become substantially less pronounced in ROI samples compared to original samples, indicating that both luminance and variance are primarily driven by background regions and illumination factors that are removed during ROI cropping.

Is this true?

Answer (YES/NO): NO